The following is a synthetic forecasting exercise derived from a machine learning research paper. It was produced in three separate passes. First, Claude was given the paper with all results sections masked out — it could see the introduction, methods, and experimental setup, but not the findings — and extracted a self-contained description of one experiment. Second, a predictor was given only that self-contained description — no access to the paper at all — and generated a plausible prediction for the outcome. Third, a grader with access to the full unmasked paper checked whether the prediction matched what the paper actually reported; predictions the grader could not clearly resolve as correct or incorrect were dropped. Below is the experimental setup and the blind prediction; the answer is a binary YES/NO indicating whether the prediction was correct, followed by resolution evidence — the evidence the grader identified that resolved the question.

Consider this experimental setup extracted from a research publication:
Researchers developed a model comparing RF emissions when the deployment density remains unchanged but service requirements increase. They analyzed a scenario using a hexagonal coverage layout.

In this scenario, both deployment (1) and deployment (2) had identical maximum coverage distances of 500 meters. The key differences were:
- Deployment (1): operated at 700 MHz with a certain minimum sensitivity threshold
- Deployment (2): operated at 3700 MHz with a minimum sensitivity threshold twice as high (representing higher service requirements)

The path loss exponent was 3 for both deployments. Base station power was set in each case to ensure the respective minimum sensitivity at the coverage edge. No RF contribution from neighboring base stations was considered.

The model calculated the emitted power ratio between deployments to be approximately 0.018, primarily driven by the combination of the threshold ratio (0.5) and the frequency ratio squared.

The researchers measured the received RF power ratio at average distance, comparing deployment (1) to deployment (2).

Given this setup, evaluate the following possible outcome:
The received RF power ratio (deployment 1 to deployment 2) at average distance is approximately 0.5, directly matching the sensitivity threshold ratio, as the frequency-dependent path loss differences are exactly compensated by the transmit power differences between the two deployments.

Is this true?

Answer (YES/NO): YES